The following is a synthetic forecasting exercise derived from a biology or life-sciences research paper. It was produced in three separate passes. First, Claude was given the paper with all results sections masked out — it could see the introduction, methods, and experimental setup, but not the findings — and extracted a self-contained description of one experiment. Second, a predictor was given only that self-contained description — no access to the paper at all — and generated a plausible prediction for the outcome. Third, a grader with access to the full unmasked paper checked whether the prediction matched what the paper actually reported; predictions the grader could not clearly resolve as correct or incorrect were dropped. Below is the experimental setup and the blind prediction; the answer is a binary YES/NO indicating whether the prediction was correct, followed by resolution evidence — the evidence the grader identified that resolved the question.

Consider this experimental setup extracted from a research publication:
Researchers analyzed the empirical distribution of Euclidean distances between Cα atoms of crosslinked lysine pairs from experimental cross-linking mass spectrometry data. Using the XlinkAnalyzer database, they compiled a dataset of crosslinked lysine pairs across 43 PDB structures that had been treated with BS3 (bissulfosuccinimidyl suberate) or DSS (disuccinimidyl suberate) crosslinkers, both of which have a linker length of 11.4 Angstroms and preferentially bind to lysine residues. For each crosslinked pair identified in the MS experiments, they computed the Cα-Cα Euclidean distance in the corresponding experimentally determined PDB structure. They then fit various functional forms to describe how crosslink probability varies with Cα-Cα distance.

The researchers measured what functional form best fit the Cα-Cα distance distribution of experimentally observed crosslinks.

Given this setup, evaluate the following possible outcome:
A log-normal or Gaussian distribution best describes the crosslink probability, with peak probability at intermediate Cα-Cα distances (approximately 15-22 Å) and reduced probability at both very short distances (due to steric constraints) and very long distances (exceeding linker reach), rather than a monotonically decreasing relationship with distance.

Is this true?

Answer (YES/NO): NO